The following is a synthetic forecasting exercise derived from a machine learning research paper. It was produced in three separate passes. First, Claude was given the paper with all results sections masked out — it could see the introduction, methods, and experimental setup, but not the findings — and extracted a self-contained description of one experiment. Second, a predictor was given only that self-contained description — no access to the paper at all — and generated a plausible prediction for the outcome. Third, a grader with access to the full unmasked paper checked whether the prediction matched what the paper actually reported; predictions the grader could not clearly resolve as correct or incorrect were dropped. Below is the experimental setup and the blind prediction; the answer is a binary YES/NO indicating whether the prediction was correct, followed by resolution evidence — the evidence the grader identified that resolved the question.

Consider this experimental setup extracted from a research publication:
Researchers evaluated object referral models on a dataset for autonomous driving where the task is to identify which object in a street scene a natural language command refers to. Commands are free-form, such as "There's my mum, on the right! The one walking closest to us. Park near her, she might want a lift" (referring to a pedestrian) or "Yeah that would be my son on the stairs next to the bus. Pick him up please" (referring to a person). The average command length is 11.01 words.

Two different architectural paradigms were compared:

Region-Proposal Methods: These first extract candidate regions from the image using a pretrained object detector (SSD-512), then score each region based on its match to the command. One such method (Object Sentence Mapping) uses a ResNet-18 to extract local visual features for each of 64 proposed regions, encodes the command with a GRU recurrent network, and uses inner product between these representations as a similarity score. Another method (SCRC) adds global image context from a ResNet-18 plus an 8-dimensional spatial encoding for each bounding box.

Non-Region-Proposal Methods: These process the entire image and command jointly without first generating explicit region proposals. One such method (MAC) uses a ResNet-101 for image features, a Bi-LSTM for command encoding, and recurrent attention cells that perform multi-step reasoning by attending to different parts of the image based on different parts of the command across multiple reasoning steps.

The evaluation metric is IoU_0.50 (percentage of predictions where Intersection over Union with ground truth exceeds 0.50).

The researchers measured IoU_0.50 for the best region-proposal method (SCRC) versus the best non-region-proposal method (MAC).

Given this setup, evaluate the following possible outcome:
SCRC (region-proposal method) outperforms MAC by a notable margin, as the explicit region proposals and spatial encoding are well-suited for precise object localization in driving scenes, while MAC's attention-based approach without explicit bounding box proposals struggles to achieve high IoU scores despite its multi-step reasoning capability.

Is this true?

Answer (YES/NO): NO